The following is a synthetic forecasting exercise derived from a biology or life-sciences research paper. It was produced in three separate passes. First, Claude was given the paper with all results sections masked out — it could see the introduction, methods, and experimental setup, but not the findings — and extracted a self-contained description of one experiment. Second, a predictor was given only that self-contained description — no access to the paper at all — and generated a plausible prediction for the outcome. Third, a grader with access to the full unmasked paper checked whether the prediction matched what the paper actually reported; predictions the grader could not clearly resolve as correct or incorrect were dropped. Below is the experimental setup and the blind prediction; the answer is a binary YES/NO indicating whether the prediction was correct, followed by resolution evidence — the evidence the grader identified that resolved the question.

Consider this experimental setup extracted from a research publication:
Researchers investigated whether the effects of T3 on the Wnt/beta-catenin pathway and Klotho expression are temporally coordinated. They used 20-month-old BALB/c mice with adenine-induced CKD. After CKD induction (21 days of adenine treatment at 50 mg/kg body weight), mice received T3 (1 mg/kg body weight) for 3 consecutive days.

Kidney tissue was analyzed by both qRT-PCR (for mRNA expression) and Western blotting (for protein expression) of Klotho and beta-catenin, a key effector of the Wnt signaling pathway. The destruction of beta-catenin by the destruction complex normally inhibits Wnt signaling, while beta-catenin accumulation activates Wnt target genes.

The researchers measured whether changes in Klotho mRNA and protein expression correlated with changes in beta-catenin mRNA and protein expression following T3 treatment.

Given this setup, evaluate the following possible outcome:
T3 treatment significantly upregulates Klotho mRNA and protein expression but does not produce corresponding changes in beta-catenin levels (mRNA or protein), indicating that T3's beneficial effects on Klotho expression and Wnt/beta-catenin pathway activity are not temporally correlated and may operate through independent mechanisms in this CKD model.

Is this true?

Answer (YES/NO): NO